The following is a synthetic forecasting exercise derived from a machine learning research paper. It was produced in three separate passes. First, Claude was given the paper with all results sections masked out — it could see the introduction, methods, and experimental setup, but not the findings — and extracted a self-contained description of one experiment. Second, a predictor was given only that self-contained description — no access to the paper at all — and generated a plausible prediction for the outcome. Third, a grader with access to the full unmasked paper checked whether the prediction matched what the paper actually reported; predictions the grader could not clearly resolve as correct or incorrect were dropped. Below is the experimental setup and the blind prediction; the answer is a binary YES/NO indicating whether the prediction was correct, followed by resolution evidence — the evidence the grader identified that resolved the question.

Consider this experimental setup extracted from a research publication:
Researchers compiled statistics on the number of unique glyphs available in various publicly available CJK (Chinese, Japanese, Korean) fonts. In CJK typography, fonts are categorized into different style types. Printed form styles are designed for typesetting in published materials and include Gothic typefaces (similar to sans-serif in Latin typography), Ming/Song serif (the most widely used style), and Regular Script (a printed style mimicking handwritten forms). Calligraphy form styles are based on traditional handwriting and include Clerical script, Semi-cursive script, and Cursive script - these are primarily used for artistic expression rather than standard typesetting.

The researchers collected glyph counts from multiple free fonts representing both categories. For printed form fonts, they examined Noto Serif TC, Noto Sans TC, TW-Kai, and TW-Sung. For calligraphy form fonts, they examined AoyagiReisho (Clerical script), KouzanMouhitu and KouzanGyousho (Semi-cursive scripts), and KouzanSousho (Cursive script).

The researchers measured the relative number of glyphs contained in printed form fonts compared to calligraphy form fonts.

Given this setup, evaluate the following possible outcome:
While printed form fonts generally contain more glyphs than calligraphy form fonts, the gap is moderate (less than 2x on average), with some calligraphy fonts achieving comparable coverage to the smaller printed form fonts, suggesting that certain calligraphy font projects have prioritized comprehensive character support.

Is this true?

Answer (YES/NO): NO